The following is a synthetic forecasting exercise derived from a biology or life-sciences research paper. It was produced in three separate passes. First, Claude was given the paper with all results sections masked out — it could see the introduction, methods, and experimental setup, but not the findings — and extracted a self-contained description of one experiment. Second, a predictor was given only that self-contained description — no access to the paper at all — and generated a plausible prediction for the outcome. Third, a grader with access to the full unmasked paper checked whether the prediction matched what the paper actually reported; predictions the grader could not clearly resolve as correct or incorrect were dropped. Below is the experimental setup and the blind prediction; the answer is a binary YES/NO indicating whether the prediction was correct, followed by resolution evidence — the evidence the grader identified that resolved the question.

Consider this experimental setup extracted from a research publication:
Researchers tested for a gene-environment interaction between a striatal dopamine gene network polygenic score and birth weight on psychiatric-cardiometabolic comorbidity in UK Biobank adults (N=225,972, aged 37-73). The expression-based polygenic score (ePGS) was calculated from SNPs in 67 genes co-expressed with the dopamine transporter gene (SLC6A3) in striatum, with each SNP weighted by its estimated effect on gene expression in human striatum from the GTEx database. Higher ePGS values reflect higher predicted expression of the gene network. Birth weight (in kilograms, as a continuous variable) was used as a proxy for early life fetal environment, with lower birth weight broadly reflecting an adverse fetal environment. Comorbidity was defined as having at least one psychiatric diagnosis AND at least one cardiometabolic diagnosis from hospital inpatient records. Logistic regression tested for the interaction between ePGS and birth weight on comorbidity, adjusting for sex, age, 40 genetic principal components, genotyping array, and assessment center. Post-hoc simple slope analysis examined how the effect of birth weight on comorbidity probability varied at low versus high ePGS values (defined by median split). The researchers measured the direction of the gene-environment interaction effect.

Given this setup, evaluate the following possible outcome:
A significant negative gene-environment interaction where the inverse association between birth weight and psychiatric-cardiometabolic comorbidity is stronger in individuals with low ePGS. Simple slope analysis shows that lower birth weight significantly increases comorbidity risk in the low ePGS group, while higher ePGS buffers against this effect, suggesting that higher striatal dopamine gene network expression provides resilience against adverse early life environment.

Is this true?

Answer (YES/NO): NO